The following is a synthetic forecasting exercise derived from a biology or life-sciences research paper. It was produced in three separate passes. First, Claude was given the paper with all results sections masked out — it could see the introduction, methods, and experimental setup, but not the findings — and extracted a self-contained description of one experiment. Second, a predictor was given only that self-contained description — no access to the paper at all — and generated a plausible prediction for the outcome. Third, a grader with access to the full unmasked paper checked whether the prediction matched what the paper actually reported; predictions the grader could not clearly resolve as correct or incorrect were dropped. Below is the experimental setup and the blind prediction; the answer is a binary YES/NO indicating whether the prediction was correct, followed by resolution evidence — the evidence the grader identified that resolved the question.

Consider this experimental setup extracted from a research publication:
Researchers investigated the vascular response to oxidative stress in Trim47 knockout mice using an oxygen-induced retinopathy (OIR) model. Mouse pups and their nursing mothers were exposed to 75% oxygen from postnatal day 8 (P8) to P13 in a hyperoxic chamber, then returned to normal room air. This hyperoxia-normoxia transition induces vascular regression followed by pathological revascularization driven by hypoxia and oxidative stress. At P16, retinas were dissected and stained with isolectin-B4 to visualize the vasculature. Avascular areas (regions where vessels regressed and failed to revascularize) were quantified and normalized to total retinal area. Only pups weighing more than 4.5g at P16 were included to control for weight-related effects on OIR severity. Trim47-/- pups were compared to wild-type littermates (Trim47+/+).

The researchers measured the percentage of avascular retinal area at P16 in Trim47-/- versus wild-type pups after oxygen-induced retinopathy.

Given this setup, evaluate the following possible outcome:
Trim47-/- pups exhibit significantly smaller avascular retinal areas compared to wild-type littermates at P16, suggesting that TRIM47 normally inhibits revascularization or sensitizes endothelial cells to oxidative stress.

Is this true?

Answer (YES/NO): NO